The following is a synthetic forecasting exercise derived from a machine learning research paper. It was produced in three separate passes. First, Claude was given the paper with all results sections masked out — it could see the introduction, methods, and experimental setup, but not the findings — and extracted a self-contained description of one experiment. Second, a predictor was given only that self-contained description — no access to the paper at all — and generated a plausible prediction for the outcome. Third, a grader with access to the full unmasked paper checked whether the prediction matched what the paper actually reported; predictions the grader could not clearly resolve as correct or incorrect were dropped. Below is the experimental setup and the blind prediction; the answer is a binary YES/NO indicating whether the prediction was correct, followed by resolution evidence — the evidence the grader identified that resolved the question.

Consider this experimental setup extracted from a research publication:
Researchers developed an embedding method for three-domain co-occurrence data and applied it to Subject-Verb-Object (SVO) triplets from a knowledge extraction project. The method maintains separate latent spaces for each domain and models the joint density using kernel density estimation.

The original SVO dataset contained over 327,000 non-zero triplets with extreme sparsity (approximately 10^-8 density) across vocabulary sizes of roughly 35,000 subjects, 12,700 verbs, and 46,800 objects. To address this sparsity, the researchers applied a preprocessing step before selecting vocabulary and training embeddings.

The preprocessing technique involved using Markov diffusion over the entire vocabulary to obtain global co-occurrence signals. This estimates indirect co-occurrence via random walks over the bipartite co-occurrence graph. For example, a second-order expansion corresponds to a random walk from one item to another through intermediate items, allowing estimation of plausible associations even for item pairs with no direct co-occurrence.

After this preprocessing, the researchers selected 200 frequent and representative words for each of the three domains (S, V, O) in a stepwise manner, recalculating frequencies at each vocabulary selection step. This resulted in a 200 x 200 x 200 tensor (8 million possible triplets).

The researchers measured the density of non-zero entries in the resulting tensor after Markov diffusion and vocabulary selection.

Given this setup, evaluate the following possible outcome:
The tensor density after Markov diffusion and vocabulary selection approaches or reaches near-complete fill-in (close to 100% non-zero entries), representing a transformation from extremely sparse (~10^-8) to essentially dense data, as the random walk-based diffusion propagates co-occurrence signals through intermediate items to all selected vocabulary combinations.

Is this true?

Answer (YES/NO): NO